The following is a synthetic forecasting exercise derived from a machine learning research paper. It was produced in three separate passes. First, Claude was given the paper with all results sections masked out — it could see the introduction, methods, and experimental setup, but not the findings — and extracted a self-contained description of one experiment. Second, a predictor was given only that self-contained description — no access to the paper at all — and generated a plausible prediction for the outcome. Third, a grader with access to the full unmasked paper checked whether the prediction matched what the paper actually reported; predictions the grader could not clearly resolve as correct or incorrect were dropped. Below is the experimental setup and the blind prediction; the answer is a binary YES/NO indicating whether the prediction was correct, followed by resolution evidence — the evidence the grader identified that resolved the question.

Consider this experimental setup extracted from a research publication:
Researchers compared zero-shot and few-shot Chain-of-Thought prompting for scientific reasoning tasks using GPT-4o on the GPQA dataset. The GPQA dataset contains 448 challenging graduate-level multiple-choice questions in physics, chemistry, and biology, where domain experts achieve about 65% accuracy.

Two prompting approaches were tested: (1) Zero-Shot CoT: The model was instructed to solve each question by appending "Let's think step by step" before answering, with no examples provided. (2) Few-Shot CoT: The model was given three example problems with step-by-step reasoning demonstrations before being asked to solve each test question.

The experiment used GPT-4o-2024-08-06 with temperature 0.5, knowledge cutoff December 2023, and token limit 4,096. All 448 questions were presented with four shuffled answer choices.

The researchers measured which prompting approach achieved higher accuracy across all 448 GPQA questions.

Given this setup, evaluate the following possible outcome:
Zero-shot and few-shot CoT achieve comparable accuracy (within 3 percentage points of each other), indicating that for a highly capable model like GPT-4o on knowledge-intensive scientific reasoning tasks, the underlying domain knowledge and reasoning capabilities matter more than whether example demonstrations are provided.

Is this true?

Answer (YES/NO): NO